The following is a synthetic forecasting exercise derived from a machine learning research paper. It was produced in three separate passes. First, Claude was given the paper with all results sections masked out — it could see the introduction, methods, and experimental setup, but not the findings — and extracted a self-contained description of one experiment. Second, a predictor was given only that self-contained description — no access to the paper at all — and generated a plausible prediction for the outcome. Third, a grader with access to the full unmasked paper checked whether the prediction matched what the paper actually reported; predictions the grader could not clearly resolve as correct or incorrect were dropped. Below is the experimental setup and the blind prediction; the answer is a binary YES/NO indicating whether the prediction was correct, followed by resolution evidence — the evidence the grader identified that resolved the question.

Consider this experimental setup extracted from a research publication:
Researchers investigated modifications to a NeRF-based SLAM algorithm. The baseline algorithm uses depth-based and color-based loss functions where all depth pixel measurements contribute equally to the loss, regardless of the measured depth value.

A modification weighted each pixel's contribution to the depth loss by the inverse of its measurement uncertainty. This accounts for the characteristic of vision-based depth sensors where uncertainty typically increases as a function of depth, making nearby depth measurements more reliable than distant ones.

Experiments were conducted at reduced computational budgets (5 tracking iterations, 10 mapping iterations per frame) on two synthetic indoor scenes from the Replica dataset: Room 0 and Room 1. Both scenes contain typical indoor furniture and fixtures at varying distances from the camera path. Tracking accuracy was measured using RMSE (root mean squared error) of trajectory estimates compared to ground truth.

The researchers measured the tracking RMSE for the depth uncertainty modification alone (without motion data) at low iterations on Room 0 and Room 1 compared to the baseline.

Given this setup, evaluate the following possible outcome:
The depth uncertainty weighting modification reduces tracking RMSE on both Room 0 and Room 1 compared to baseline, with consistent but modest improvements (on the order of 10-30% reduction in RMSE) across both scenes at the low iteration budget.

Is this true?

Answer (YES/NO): NO